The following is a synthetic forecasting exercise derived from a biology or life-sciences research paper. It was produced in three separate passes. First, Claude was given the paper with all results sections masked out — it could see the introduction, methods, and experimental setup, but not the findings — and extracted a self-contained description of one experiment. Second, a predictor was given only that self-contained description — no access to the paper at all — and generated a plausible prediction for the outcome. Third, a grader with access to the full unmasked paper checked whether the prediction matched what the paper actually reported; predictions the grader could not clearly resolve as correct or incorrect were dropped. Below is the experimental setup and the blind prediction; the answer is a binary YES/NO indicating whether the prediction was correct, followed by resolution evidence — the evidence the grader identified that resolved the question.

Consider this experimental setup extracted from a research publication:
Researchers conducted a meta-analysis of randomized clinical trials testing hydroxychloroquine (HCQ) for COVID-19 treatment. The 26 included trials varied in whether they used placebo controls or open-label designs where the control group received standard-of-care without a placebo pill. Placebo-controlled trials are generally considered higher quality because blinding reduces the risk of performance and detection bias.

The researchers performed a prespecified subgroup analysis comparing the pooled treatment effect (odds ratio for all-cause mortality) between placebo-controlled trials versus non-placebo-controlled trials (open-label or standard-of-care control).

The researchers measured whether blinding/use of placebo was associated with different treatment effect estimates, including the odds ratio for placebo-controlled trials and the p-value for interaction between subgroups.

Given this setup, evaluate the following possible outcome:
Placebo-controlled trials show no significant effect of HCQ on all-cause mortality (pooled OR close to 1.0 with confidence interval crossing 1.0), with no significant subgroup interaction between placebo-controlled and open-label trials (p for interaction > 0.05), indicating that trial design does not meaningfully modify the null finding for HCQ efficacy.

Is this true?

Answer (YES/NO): NO